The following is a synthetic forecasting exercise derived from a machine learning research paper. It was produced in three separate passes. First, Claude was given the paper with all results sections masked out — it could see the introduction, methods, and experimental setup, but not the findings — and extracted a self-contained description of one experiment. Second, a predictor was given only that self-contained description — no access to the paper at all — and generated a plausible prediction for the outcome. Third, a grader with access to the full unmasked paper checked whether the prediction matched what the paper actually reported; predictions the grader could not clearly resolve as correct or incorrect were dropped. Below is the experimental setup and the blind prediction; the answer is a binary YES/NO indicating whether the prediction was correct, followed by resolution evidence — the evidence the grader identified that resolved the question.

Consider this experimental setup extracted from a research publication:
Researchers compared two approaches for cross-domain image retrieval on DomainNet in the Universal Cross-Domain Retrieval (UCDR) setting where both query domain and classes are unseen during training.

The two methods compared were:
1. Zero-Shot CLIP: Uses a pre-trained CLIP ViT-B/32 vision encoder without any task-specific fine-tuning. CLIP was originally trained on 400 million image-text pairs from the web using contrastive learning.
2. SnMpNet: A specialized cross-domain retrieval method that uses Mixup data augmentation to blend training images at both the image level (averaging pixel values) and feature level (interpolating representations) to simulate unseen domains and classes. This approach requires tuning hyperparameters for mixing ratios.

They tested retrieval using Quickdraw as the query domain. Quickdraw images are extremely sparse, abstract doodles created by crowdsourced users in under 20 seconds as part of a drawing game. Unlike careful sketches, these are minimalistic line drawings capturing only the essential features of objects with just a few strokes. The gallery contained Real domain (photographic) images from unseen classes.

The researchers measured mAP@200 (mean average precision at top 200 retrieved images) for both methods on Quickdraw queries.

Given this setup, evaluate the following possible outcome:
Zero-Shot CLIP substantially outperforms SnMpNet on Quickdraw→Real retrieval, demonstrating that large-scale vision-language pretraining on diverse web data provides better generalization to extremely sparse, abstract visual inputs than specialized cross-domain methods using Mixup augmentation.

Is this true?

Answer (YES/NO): NO